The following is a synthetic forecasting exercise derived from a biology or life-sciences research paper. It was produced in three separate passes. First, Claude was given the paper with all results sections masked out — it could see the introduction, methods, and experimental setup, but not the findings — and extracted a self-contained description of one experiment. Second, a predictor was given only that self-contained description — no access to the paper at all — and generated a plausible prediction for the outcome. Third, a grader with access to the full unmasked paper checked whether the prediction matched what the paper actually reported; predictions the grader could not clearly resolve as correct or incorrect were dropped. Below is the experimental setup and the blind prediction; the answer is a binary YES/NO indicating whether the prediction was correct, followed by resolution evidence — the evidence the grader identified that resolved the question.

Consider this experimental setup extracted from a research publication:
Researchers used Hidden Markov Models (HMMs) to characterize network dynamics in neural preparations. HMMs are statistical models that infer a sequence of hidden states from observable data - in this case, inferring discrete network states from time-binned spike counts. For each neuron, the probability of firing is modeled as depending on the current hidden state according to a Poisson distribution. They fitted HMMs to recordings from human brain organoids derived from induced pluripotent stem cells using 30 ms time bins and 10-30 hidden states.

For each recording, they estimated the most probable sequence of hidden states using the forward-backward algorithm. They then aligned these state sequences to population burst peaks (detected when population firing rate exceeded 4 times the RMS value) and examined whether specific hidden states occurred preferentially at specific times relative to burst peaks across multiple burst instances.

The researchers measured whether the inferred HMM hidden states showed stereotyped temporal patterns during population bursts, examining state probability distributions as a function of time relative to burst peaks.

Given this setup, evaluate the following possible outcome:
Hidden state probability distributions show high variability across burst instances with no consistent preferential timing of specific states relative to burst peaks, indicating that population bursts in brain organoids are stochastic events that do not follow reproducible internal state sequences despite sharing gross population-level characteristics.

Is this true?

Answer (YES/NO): NO